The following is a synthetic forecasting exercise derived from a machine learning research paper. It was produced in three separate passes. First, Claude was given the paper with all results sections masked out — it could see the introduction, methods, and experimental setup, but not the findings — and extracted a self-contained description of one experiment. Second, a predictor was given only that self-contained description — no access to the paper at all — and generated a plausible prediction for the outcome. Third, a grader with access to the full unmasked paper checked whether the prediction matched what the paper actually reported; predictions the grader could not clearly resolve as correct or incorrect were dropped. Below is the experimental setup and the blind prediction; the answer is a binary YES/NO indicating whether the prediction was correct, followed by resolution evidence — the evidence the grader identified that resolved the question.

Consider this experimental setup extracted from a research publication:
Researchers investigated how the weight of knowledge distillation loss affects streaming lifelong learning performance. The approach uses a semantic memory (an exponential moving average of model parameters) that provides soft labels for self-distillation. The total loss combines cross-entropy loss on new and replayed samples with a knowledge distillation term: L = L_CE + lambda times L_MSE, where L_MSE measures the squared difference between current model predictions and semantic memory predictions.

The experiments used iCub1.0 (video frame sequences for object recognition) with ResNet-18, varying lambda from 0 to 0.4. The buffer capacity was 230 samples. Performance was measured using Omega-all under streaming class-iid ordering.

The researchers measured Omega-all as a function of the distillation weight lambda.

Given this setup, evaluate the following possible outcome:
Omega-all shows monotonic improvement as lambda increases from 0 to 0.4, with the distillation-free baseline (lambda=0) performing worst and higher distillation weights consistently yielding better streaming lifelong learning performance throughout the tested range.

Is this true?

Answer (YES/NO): NO